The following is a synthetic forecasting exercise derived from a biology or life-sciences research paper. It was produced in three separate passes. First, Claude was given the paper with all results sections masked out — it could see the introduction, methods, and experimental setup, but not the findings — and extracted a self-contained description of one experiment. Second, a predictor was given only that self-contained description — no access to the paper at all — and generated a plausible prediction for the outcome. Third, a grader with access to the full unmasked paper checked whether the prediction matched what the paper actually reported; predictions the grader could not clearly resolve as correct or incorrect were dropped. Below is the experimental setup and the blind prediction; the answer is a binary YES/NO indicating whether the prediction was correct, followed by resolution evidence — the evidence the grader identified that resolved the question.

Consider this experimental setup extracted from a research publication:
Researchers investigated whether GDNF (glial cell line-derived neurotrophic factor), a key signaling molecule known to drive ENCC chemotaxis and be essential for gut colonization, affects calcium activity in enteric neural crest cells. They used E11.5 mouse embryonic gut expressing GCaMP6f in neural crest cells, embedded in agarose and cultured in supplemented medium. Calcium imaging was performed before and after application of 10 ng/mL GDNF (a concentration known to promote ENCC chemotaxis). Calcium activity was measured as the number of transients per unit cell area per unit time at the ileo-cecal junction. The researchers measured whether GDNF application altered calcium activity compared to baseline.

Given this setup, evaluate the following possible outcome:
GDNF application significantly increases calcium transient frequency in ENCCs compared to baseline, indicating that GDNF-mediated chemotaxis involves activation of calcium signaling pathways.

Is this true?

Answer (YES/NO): NO